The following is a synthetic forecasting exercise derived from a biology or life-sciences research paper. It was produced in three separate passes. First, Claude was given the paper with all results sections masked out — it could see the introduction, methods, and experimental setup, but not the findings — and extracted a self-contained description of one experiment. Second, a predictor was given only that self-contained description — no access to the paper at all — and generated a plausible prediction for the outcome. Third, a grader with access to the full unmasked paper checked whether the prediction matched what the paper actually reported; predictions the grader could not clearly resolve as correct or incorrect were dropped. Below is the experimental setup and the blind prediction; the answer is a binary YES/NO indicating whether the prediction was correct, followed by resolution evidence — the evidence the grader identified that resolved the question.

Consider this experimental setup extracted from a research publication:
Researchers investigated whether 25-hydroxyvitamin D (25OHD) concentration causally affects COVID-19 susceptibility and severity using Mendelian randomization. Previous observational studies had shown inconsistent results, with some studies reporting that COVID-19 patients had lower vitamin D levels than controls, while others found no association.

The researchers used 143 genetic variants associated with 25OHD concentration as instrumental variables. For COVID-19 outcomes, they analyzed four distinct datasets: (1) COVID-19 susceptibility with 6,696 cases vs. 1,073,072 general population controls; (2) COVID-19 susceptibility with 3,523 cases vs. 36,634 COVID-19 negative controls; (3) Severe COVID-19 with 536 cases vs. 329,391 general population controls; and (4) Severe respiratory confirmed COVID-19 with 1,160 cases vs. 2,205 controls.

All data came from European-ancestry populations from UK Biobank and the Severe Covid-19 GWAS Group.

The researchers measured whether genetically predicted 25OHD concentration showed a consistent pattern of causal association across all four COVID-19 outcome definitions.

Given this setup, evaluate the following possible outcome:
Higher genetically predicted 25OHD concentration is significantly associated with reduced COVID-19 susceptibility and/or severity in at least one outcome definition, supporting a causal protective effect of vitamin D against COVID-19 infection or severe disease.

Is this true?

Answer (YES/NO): NO